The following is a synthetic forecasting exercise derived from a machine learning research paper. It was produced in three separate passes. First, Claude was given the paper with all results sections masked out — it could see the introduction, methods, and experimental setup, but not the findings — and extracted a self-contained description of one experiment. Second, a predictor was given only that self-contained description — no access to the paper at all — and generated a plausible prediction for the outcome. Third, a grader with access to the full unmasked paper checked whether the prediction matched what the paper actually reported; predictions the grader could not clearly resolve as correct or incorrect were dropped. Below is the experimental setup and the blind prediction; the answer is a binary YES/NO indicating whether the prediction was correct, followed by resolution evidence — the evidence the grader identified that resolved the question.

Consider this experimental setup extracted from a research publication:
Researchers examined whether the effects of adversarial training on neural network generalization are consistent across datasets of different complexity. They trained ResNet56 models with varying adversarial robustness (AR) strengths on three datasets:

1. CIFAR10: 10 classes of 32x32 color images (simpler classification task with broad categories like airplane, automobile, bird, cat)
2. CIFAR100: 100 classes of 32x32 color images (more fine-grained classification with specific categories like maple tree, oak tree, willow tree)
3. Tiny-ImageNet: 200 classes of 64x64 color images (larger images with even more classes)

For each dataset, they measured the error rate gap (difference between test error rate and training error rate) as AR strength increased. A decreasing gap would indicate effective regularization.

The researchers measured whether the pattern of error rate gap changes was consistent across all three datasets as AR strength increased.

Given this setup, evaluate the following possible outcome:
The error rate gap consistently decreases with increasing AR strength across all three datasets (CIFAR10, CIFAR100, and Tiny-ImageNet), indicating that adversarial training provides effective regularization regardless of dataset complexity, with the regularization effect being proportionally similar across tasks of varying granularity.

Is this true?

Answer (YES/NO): NO